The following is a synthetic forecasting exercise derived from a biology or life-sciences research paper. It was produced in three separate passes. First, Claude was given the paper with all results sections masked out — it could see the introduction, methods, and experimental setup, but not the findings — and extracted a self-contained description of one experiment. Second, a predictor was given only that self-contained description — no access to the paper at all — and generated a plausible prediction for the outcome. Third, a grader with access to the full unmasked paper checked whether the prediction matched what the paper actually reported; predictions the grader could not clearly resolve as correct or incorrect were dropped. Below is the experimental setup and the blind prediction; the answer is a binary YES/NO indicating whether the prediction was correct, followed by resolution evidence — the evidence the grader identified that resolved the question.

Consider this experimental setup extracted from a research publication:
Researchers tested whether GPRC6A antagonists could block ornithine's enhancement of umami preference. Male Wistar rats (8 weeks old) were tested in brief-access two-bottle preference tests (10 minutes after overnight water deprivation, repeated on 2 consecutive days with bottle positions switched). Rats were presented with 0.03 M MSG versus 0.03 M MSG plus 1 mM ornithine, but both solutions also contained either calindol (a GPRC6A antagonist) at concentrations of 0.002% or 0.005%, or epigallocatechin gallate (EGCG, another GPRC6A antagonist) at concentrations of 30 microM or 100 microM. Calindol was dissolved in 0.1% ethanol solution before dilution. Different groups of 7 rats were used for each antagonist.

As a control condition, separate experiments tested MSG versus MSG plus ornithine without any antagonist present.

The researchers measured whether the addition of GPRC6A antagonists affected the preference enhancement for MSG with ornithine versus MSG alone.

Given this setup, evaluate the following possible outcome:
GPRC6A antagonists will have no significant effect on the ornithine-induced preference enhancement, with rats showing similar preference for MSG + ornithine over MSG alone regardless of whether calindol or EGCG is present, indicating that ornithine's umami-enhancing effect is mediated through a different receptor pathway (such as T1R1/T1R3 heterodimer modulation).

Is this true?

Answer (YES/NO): NO